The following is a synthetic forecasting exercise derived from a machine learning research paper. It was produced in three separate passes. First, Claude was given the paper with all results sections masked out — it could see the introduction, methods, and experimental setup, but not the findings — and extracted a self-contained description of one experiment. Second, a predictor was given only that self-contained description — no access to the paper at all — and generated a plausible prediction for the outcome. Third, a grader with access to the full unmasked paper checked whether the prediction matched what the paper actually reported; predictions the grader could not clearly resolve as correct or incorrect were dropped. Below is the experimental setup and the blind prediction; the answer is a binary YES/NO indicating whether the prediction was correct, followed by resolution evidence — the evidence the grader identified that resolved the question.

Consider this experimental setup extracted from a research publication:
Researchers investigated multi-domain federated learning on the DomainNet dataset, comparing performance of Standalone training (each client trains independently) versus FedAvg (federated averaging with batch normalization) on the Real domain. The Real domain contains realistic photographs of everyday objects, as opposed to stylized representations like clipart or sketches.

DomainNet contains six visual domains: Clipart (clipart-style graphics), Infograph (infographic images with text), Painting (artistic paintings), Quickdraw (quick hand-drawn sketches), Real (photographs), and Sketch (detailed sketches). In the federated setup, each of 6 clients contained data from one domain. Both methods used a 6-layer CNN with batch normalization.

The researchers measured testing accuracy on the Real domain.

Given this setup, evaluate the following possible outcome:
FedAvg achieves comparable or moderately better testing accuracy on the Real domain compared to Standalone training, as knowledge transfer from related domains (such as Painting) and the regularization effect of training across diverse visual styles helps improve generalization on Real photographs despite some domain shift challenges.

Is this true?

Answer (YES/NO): NO